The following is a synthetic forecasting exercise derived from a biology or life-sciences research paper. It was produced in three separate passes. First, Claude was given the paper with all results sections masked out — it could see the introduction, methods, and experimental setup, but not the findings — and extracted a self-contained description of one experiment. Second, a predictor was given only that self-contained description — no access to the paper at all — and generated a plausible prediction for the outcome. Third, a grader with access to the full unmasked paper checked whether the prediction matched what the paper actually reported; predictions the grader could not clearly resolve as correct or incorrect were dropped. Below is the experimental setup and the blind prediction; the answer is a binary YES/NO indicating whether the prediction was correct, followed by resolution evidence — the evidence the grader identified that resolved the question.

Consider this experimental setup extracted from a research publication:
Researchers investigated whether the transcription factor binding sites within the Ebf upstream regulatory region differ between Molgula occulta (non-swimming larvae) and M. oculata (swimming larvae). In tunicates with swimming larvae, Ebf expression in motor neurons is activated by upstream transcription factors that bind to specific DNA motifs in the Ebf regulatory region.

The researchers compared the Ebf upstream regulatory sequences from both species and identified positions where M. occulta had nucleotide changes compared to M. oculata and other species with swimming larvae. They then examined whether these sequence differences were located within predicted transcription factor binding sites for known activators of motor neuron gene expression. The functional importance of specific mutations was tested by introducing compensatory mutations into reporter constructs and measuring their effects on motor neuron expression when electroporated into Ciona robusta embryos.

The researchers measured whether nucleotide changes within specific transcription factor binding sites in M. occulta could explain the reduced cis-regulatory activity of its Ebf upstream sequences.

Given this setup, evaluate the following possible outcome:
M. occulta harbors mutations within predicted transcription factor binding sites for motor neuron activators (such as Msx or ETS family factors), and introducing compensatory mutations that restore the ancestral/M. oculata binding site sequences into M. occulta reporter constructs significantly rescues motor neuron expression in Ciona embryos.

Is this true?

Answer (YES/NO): NO